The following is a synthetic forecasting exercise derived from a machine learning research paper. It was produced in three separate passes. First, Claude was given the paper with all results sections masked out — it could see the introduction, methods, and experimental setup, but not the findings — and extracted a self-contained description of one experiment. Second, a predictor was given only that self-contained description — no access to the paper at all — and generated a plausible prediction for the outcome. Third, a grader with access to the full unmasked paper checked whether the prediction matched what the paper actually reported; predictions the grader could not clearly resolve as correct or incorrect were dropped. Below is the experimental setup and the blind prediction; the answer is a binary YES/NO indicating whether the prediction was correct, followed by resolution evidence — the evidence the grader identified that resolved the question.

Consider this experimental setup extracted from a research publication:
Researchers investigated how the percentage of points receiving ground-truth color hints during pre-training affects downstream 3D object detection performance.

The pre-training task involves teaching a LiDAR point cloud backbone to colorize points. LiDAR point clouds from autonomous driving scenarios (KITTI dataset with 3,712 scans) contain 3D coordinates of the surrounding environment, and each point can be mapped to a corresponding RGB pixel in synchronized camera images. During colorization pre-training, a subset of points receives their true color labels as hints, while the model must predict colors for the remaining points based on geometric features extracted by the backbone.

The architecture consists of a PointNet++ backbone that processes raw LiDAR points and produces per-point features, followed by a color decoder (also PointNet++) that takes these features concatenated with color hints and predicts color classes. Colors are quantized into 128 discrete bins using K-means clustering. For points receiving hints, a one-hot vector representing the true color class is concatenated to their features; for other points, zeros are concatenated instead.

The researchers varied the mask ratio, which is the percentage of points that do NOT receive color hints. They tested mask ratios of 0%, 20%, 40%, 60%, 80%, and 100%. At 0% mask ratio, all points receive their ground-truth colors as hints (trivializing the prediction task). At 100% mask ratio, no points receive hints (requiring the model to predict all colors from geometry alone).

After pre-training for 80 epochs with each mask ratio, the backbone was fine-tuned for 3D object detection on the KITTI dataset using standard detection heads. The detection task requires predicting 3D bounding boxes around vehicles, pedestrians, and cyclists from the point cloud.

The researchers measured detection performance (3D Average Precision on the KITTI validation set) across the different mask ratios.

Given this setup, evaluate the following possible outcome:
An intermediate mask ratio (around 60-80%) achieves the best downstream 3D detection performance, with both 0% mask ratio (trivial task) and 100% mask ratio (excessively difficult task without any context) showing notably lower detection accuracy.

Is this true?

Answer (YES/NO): YES